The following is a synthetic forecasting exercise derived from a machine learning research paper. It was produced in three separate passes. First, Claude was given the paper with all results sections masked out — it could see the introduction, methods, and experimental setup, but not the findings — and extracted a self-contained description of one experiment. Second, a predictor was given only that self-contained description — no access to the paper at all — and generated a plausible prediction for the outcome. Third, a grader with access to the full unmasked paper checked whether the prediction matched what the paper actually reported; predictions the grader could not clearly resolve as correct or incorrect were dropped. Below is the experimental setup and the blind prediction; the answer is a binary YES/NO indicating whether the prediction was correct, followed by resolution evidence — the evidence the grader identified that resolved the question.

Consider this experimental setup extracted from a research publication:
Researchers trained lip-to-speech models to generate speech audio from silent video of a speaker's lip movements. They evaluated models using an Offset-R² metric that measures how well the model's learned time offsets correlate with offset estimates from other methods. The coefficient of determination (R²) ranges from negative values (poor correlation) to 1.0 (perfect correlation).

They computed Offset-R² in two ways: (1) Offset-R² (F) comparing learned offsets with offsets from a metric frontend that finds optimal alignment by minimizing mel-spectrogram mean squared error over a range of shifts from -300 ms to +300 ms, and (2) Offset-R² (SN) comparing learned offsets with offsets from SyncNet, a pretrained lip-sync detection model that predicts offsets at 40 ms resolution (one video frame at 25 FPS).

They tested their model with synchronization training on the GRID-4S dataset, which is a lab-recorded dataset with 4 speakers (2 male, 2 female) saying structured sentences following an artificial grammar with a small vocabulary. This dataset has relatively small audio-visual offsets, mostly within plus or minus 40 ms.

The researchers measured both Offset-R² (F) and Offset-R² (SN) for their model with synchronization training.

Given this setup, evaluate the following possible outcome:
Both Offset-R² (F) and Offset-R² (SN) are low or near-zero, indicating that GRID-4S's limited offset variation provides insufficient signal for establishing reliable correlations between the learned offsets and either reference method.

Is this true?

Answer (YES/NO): NO